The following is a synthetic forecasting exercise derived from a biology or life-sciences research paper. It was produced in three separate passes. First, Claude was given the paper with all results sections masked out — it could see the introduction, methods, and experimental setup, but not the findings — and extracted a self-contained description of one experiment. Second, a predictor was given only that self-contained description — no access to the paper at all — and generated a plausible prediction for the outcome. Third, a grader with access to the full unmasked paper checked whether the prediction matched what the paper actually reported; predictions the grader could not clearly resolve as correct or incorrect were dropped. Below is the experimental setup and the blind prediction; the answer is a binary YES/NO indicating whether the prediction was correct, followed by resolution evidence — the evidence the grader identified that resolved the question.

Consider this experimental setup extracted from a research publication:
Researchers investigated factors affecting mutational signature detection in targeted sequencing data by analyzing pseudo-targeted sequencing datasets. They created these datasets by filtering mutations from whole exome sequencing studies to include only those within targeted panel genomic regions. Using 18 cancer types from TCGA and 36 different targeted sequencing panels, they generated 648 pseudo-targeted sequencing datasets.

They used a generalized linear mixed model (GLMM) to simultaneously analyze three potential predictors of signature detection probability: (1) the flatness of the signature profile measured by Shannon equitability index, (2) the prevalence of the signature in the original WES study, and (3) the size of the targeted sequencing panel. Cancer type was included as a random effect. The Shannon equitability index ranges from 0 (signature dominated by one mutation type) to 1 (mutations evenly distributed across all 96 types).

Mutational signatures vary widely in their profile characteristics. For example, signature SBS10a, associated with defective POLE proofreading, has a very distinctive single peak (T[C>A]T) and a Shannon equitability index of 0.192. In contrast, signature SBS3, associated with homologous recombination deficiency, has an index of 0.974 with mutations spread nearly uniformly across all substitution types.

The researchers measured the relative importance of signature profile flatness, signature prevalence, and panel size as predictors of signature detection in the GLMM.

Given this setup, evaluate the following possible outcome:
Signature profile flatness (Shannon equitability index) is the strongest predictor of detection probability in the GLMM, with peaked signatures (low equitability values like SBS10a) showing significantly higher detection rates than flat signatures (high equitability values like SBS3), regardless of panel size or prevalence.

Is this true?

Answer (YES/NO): NO